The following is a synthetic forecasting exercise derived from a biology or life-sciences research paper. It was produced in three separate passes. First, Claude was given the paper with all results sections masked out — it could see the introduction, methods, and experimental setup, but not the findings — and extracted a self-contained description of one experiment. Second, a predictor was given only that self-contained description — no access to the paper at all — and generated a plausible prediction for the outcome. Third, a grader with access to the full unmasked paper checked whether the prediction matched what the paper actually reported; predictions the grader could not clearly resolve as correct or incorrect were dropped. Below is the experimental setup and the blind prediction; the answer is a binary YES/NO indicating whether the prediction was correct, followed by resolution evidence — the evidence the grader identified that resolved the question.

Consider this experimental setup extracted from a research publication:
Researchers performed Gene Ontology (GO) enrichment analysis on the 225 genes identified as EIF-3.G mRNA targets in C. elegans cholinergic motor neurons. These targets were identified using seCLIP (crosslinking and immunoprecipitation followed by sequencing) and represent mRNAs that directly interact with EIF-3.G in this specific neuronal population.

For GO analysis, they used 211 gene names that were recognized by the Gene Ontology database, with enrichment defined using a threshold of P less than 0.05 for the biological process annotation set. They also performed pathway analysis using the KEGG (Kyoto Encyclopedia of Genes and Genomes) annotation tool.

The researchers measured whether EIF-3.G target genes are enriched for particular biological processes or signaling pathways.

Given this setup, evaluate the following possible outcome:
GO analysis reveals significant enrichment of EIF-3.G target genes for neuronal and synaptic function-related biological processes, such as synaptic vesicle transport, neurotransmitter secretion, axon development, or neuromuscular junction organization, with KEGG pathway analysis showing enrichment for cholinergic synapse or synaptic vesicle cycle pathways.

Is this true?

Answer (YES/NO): NO